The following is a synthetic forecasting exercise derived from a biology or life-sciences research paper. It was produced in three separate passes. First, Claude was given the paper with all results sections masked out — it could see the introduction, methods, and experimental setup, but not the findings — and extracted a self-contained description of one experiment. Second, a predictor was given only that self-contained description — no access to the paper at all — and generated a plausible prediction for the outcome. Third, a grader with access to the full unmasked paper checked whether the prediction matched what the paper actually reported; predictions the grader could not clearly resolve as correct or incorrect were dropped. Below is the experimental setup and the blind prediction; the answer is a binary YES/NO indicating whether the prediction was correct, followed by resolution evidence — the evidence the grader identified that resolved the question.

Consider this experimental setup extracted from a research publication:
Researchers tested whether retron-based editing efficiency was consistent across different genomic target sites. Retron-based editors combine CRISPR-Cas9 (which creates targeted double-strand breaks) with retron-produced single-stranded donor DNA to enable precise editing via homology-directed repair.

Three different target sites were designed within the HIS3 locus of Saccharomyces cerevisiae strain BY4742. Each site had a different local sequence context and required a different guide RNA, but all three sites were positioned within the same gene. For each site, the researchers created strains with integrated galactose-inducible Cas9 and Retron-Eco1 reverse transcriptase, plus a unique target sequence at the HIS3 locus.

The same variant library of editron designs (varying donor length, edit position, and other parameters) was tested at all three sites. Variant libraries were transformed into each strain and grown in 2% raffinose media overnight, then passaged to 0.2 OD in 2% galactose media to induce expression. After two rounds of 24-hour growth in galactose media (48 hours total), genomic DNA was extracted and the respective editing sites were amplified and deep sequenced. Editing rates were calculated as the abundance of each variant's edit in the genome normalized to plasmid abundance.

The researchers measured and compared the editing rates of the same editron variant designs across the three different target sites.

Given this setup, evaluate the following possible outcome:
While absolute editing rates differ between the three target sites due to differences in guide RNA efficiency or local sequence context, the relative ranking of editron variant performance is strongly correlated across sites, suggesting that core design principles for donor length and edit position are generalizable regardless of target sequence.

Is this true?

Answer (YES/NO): YES